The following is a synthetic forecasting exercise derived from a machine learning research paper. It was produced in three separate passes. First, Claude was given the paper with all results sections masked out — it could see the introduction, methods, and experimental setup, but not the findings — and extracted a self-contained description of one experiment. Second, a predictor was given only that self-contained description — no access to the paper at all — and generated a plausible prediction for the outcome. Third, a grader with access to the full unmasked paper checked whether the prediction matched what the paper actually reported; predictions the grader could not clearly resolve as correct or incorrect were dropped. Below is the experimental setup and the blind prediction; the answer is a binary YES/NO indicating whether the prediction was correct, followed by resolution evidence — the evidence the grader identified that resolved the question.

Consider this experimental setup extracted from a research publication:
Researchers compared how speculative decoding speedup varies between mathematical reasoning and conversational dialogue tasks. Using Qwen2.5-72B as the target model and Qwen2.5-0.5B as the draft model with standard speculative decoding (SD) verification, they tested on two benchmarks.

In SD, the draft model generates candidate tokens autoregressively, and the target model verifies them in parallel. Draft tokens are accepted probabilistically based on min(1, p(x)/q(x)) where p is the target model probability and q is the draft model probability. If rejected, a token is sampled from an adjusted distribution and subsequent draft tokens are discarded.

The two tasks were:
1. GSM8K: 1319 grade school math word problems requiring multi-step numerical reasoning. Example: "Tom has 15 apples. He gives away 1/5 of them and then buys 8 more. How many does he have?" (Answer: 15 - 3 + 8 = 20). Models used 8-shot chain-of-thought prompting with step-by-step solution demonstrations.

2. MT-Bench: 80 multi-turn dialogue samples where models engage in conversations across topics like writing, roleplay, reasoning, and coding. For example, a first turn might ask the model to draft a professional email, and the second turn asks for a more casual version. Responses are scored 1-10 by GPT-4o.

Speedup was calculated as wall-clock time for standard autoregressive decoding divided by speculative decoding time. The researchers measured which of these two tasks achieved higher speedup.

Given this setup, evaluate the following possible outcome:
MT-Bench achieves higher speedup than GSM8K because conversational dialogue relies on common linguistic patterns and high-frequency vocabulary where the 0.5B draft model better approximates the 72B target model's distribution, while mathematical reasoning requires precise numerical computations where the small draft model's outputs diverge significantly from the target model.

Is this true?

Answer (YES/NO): NO